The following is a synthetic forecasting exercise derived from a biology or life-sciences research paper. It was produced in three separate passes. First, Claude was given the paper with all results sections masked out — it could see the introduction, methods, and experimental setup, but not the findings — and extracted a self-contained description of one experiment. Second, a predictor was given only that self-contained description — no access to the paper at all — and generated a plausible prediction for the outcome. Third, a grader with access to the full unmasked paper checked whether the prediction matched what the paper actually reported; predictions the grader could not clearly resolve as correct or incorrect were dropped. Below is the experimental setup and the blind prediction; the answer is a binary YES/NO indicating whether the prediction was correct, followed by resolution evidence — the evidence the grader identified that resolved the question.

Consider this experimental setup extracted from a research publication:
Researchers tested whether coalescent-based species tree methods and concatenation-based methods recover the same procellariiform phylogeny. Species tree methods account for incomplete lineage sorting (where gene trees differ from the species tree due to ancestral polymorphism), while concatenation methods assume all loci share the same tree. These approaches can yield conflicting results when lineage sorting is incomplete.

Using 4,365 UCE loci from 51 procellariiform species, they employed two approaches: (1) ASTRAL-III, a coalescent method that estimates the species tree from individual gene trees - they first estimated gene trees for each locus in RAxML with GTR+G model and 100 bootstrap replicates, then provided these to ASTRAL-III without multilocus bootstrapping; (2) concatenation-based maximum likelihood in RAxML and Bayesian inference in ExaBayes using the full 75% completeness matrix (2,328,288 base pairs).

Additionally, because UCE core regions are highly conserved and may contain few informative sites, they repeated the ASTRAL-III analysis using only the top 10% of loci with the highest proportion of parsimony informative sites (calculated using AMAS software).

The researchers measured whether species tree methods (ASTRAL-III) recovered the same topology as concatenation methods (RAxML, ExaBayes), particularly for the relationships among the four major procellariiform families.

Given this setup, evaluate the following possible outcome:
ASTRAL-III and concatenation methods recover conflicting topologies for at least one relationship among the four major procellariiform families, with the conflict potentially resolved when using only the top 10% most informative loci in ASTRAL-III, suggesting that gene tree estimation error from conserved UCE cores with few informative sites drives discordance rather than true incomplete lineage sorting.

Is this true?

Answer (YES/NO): NO